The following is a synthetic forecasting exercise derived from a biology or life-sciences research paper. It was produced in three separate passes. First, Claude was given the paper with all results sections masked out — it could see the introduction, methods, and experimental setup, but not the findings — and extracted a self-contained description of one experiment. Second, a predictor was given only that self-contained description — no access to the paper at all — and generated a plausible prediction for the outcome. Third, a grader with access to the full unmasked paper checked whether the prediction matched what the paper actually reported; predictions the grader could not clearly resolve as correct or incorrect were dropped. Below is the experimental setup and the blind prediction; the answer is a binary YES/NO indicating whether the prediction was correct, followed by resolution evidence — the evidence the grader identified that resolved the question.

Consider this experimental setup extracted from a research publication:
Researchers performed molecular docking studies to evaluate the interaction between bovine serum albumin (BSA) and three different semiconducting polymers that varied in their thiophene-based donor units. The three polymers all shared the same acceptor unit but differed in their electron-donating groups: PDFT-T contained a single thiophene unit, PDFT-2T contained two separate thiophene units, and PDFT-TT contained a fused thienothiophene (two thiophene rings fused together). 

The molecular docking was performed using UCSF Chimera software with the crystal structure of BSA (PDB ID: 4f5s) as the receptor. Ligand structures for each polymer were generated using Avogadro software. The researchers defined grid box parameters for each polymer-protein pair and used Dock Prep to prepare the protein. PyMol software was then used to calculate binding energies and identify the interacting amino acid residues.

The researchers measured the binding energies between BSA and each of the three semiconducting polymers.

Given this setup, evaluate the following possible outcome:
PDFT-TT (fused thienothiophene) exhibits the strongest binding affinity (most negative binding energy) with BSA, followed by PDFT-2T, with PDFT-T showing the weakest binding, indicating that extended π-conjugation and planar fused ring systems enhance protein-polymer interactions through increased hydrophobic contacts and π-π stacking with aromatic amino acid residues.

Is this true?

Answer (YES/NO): YES